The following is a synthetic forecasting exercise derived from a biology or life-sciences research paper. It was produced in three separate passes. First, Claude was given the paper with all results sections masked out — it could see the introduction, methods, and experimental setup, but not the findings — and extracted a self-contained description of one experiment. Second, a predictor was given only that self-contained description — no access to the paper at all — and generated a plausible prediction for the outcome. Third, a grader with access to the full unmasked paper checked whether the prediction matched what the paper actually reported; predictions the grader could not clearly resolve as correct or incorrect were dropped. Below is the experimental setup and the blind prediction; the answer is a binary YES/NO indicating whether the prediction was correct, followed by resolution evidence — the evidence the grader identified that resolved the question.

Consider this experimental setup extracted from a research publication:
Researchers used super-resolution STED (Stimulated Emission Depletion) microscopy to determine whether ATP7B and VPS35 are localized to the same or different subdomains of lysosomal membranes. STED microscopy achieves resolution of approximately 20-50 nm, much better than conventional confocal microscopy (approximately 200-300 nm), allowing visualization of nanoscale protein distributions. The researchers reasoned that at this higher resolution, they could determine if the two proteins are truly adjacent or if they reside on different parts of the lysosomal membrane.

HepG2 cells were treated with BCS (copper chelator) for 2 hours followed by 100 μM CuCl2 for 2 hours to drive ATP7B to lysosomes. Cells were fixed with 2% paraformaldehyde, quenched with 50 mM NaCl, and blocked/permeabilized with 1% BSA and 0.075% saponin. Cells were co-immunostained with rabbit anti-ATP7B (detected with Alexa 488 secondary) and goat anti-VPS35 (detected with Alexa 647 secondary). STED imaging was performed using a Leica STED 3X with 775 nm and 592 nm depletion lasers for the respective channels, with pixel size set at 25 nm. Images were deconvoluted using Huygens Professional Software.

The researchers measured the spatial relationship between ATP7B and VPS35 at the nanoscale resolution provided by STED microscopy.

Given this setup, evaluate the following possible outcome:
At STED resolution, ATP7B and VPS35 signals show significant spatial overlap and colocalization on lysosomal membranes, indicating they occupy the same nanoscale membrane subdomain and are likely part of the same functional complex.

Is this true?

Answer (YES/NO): NO